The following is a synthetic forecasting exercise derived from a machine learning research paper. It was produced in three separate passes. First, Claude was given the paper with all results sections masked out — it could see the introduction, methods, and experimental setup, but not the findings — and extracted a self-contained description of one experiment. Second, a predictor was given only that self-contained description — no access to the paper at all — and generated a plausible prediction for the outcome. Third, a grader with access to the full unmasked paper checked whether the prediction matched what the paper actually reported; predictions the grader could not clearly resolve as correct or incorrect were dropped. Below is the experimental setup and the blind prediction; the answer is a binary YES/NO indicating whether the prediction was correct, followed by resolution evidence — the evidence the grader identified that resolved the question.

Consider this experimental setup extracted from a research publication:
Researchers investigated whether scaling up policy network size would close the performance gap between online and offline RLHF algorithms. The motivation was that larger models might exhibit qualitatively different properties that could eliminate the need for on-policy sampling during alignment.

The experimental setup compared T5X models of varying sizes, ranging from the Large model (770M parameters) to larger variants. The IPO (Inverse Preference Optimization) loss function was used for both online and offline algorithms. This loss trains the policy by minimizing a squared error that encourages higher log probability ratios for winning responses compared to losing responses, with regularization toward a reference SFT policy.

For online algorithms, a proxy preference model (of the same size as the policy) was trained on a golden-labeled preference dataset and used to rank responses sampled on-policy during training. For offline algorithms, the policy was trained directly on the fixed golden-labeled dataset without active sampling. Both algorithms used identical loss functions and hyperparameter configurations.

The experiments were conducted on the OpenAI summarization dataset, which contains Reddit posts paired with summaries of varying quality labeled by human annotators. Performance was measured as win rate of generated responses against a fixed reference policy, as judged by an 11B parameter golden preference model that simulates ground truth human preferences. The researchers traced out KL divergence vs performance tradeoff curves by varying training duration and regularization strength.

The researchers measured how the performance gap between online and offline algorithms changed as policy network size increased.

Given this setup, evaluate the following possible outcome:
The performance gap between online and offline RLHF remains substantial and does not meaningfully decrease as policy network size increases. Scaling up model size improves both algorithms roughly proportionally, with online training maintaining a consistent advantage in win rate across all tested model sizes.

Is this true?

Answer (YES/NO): NO